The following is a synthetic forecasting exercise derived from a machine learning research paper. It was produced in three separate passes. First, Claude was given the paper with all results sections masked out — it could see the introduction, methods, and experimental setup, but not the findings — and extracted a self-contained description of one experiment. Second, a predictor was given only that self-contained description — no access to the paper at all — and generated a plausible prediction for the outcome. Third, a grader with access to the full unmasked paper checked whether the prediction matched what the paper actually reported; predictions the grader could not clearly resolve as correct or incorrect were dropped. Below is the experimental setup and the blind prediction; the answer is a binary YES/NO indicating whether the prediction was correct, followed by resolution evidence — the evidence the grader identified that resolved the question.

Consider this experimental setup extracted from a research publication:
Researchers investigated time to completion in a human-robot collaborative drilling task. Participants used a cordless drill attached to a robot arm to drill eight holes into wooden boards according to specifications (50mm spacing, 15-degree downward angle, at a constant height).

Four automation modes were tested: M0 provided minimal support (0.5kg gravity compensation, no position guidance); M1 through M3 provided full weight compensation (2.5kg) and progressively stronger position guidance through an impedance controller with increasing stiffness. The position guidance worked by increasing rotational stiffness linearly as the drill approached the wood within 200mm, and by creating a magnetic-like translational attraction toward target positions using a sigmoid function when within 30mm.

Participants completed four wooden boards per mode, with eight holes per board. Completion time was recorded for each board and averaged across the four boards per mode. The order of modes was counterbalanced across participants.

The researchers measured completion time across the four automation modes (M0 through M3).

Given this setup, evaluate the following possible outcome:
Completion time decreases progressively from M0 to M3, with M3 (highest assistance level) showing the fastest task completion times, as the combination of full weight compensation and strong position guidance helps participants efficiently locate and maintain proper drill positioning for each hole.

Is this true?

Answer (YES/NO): NO